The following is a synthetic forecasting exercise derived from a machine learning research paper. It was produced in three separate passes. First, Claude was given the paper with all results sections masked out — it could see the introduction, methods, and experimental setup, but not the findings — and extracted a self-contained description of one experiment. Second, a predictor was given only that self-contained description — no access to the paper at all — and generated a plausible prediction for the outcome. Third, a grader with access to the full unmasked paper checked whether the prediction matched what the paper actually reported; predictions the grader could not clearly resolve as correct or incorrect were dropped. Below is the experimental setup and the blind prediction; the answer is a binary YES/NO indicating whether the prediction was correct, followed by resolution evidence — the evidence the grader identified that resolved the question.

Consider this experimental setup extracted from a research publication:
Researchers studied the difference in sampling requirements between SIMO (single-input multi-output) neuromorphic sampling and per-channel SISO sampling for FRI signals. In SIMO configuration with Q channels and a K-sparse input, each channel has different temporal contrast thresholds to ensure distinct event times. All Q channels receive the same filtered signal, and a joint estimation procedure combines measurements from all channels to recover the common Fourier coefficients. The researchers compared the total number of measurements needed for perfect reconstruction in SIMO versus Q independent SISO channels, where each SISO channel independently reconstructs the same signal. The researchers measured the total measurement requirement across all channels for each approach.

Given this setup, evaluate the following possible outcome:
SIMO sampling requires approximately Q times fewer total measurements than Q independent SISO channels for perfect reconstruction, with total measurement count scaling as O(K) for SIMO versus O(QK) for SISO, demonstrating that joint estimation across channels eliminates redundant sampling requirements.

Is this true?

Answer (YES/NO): YES